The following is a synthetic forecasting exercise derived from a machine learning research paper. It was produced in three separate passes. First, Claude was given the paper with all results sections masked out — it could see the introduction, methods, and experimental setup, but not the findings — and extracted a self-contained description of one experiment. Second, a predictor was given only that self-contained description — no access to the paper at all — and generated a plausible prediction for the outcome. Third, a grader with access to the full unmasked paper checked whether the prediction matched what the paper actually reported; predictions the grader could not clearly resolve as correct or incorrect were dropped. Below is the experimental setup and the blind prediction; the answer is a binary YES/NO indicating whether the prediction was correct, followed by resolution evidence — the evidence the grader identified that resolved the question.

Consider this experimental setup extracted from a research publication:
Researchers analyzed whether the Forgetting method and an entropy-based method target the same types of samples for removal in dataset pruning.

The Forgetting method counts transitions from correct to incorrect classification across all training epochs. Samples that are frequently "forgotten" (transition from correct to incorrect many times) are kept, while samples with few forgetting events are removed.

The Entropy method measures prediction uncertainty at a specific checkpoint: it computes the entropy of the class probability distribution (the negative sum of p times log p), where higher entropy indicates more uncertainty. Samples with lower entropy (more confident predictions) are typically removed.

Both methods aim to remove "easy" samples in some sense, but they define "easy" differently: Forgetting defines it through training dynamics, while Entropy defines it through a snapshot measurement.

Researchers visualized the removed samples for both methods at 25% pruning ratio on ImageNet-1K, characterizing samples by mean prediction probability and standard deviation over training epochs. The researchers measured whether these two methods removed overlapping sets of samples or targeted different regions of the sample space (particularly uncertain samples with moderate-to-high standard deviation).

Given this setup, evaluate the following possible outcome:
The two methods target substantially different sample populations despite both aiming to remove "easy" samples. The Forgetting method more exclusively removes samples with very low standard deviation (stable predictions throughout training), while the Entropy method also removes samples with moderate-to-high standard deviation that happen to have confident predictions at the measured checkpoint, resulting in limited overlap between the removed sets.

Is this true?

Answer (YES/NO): YES